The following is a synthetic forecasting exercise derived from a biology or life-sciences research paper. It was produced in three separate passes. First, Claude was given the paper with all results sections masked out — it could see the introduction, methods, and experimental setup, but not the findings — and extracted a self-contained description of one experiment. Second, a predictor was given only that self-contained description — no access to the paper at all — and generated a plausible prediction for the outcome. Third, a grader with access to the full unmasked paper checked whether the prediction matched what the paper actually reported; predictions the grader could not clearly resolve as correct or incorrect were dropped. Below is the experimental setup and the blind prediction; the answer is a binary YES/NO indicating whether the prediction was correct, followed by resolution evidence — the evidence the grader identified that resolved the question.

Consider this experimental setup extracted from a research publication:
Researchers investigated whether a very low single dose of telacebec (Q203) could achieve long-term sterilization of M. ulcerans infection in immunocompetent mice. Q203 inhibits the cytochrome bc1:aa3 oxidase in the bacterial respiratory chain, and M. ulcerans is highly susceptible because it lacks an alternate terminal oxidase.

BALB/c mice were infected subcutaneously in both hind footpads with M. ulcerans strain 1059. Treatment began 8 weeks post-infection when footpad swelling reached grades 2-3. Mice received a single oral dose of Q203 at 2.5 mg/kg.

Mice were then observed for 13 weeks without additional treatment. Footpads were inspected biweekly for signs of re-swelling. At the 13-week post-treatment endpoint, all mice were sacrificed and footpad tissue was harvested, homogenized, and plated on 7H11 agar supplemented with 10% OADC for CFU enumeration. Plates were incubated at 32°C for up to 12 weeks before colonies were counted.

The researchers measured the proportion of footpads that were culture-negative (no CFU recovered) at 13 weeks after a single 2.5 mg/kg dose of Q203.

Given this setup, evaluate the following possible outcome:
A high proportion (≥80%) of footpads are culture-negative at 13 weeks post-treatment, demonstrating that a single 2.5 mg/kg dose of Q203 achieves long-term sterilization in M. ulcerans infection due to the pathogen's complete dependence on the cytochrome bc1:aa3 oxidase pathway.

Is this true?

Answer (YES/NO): NO